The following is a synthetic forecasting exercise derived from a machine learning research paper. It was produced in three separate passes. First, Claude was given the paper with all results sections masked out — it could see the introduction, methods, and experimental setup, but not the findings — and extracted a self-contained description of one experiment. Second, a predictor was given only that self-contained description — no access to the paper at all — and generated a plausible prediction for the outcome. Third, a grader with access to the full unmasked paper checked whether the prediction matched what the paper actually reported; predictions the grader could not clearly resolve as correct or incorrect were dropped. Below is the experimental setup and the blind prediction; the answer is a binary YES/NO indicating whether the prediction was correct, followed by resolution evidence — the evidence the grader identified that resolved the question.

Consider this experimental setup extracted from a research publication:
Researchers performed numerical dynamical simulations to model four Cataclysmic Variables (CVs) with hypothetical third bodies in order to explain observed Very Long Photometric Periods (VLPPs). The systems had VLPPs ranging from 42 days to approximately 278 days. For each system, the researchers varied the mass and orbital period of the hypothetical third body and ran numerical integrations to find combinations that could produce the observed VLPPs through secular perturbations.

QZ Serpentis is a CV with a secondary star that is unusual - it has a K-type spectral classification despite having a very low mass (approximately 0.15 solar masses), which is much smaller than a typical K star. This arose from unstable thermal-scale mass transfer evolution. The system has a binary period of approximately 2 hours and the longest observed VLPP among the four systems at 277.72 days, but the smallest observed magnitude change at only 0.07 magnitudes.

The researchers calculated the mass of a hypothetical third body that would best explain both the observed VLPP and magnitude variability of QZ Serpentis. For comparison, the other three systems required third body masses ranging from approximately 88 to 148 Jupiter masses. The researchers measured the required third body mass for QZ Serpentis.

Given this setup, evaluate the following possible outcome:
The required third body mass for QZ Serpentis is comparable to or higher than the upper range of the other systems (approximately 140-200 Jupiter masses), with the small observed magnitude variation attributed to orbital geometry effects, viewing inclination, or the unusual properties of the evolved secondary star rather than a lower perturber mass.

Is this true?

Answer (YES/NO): NO